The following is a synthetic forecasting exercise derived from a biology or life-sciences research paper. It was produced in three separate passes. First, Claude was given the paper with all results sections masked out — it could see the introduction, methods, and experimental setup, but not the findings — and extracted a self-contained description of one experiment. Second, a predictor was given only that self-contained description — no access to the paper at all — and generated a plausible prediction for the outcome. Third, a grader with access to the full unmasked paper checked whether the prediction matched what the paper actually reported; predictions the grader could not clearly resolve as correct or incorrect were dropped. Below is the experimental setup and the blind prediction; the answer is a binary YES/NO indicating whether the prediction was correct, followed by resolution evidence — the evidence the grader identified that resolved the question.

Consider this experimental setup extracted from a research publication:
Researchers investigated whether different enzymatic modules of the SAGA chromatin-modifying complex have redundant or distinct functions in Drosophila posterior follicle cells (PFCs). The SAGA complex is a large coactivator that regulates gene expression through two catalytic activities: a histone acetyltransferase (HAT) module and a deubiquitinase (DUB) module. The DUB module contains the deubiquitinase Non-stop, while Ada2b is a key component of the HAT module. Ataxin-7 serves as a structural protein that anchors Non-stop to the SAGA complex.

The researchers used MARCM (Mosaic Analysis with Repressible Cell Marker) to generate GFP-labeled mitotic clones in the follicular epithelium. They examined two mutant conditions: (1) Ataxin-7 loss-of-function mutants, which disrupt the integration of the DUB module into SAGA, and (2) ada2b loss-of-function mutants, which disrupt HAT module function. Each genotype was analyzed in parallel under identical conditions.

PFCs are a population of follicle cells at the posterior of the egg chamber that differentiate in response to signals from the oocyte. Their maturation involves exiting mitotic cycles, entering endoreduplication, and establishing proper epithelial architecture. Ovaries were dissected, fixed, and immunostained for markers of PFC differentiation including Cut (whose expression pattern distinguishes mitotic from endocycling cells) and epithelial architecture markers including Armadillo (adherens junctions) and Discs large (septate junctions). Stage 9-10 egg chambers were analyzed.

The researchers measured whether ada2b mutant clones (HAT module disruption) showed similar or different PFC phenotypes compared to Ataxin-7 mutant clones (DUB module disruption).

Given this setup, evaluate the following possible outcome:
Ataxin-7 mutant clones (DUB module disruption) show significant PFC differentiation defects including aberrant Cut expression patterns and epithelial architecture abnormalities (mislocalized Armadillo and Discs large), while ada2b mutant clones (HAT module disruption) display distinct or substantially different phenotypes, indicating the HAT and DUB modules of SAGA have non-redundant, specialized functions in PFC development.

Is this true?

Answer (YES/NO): NO